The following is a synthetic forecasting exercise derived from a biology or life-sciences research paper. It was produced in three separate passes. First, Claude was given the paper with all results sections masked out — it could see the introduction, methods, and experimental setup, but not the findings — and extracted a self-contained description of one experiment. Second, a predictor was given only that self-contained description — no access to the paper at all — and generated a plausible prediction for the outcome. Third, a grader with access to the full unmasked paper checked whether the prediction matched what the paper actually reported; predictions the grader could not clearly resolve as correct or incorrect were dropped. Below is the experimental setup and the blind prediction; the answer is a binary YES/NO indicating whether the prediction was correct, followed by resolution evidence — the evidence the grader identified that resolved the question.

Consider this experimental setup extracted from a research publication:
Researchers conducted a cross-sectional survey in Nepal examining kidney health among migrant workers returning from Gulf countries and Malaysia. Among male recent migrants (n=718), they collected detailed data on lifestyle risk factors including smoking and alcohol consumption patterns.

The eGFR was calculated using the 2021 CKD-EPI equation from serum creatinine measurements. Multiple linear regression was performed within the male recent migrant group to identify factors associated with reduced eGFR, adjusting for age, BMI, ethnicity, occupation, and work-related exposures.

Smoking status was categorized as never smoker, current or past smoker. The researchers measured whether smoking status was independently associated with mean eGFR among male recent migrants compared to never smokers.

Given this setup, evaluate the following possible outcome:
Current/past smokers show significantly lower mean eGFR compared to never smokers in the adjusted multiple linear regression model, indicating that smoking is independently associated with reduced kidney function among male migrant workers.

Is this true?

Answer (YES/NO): YES